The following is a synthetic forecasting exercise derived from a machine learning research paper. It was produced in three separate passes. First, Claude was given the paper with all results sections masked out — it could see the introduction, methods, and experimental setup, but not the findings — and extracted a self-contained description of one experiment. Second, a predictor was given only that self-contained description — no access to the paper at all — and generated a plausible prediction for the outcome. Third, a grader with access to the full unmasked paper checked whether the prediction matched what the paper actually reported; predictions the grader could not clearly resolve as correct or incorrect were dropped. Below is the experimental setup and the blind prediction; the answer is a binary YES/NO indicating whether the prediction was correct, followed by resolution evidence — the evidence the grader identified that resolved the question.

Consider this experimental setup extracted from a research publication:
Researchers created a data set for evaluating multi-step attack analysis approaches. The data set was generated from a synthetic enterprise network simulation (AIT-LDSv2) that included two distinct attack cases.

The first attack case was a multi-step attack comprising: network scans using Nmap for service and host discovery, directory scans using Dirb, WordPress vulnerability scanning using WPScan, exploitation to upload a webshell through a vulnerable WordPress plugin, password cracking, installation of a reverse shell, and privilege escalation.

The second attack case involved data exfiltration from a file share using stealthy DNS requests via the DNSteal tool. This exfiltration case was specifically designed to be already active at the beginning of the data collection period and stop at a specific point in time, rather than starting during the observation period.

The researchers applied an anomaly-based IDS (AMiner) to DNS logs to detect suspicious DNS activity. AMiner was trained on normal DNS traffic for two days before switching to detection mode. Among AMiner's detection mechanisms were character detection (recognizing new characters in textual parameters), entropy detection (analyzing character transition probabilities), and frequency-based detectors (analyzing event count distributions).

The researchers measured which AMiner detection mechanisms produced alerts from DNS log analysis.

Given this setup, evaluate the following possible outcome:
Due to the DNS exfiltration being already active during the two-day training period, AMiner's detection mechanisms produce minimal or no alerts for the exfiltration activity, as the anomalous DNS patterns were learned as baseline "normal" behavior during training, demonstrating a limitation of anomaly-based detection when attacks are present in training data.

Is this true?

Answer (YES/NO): YES